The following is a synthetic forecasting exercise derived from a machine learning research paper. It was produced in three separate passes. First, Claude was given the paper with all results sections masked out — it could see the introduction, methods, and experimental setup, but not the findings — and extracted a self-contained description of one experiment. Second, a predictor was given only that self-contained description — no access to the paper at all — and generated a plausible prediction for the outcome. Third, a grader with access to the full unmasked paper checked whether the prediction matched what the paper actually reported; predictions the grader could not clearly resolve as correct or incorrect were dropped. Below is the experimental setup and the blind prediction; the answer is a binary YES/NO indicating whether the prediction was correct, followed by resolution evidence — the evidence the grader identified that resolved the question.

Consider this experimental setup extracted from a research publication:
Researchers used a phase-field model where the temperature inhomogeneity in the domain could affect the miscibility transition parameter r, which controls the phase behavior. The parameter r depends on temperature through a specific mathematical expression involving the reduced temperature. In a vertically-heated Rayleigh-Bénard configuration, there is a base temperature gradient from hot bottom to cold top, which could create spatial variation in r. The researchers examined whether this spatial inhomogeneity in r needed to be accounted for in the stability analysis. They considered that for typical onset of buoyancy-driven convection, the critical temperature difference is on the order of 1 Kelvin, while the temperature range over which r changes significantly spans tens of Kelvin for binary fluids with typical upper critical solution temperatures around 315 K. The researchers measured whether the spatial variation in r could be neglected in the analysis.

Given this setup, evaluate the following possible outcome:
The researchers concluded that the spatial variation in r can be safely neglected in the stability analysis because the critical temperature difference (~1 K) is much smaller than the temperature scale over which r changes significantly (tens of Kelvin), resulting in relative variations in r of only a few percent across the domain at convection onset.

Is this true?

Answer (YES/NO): YES